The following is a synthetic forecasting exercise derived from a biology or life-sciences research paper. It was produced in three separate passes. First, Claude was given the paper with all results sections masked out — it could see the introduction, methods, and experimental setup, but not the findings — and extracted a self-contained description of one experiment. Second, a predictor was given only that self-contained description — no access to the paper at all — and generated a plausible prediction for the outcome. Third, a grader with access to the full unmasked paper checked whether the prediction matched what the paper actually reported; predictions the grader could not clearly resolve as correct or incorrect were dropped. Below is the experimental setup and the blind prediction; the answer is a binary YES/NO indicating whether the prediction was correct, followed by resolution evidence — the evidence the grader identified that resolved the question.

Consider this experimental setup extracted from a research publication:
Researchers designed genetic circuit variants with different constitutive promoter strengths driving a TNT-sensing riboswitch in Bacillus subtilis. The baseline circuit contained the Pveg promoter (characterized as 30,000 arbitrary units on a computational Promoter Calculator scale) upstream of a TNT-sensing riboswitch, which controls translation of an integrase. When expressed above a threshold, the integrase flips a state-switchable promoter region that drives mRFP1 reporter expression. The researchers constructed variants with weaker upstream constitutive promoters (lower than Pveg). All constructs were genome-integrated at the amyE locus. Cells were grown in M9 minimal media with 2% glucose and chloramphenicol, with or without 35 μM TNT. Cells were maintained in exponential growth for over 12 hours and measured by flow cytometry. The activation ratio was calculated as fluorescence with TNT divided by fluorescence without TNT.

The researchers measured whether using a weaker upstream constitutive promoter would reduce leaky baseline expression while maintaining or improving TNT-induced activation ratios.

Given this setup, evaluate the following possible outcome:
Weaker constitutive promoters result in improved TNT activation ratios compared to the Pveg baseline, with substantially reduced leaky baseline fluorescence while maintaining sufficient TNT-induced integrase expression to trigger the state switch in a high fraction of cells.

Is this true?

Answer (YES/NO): NO